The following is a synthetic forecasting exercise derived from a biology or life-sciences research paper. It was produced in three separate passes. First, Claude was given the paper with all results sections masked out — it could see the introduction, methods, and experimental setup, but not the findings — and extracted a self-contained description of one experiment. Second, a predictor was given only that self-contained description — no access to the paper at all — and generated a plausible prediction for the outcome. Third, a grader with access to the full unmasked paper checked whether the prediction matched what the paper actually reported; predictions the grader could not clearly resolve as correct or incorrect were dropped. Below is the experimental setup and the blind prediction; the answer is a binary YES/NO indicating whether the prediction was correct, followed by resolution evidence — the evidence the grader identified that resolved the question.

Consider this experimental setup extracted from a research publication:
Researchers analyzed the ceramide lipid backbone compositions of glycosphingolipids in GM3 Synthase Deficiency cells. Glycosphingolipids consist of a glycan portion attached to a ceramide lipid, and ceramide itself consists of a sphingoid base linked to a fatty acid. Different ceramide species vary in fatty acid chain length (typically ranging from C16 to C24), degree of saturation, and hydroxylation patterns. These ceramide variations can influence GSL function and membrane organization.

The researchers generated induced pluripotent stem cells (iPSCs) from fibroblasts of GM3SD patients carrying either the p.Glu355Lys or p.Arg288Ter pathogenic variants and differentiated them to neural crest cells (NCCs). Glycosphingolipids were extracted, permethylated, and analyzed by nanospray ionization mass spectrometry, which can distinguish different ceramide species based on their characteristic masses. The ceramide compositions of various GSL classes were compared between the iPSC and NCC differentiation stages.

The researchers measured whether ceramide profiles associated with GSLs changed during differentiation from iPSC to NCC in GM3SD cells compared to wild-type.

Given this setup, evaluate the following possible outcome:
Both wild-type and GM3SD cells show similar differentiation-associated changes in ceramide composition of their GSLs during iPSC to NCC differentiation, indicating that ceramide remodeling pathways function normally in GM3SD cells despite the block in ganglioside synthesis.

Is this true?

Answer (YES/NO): NO